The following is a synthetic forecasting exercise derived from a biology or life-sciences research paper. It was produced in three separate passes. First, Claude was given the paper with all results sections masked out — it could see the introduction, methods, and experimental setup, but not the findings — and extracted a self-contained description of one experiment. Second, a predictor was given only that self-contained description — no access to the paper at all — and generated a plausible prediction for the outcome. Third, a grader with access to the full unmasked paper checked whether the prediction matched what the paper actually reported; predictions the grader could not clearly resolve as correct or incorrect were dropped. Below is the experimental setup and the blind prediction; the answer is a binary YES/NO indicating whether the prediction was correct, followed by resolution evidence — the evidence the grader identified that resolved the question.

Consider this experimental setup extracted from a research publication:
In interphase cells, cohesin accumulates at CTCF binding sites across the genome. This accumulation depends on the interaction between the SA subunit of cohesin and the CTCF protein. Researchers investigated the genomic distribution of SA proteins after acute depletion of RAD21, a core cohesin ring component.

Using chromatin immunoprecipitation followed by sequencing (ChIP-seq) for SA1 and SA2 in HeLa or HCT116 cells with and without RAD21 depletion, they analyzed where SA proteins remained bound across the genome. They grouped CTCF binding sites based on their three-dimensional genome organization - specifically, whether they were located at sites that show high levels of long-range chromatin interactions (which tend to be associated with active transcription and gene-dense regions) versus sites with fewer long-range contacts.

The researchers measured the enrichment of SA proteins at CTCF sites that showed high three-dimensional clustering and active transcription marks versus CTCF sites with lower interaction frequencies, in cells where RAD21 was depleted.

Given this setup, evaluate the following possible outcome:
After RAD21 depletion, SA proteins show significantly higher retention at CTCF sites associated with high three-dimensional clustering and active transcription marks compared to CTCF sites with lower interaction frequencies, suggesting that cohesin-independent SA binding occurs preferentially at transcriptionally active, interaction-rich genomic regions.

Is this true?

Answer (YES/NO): YES